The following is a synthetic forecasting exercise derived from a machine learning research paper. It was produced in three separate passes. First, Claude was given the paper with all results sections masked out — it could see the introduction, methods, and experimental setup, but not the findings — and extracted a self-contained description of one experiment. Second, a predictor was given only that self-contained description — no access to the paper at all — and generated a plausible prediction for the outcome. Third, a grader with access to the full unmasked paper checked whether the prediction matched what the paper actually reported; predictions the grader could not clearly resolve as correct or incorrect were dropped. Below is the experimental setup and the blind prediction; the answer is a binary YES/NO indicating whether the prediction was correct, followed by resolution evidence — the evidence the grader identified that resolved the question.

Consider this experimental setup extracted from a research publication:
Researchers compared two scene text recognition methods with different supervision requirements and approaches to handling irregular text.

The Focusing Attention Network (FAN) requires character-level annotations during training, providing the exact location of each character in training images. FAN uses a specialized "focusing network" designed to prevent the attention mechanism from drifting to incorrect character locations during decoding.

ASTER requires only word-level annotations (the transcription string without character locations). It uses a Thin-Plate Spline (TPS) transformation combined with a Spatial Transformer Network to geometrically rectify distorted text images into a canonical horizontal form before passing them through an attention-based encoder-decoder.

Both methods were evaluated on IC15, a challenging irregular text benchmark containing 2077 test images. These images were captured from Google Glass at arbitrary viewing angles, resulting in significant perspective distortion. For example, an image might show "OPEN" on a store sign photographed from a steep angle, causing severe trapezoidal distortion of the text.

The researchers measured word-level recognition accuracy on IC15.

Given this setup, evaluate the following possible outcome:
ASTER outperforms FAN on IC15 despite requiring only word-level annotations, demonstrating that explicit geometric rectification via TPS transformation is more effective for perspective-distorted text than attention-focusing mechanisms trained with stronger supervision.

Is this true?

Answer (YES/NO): YES